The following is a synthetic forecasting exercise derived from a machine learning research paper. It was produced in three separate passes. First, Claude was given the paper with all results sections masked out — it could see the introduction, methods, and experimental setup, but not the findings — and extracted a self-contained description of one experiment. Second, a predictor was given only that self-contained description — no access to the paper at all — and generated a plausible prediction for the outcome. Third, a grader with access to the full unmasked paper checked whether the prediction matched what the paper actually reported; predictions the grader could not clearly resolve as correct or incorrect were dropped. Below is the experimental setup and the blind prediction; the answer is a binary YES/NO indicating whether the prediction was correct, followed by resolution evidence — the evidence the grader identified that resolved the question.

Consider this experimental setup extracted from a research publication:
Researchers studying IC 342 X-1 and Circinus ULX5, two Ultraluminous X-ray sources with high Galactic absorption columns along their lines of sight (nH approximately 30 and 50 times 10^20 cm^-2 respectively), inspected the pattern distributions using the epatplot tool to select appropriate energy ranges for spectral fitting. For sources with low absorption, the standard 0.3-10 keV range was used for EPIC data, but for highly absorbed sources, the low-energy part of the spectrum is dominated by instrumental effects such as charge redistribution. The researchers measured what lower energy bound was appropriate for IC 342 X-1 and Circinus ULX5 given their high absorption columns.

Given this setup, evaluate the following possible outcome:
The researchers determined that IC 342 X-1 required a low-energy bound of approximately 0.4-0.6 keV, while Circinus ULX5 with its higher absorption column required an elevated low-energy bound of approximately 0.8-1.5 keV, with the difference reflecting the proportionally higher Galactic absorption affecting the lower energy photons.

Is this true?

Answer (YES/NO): NO